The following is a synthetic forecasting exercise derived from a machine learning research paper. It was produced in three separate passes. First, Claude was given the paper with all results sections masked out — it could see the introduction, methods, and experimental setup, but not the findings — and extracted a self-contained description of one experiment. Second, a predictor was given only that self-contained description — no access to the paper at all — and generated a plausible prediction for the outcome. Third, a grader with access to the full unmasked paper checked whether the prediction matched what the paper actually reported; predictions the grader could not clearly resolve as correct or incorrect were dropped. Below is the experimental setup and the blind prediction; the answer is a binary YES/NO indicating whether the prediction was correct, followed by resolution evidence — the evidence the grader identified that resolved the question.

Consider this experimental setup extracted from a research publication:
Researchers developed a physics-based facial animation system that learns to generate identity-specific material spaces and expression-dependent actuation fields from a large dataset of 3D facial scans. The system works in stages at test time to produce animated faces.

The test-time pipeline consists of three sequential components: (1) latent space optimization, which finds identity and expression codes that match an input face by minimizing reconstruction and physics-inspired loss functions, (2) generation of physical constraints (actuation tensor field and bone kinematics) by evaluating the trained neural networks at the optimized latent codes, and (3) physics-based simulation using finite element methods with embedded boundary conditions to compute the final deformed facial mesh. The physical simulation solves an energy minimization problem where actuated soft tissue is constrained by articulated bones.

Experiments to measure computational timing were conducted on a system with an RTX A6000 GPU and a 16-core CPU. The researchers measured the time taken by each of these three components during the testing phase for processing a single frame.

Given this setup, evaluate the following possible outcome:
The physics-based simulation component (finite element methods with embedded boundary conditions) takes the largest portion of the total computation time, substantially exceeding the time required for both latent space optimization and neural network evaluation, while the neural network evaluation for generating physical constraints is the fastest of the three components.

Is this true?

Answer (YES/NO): NO